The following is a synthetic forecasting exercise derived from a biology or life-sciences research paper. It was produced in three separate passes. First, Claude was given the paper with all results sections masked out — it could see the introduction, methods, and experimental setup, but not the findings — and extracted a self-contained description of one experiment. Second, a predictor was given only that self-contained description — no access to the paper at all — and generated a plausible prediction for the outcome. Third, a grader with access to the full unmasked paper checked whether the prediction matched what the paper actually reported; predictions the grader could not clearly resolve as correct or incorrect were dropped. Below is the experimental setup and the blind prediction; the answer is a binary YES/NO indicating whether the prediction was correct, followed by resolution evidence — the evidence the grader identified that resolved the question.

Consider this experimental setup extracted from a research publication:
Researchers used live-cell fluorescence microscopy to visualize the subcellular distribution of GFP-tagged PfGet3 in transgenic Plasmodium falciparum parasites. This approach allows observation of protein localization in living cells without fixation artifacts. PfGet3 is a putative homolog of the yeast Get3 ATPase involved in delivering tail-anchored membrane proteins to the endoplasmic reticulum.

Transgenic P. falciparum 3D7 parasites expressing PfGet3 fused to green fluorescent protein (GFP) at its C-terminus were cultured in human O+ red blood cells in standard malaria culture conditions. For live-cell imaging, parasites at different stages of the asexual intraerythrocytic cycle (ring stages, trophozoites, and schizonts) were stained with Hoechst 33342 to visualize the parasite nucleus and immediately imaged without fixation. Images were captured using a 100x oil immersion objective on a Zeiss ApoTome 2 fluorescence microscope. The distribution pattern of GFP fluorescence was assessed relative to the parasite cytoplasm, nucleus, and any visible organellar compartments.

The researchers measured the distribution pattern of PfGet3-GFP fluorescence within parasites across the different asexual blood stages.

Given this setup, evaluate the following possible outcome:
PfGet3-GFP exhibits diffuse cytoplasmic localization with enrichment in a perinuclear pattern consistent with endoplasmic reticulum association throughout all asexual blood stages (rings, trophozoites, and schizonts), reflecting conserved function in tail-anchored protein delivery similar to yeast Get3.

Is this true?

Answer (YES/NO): NO